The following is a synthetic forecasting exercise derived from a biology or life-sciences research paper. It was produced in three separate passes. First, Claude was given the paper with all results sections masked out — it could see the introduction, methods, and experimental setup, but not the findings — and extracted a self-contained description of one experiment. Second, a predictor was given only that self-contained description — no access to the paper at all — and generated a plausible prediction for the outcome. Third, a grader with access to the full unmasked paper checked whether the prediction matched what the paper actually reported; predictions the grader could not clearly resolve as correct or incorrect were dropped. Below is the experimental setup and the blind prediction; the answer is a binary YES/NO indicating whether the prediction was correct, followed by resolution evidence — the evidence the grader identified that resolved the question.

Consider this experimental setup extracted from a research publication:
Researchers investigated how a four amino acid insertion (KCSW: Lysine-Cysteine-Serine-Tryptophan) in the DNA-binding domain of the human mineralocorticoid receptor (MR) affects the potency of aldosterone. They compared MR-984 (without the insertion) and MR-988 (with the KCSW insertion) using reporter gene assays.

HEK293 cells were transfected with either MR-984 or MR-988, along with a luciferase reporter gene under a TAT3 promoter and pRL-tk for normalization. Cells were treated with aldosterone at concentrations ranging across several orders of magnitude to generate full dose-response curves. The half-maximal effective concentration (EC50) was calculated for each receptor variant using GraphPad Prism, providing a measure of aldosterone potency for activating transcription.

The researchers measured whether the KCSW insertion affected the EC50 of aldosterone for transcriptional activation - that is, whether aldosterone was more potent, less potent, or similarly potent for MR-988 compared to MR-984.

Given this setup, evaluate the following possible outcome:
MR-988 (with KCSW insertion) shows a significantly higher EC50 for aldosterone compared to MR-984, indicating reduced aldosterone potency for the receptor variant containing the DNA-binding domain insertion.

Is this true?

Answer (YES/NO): NO